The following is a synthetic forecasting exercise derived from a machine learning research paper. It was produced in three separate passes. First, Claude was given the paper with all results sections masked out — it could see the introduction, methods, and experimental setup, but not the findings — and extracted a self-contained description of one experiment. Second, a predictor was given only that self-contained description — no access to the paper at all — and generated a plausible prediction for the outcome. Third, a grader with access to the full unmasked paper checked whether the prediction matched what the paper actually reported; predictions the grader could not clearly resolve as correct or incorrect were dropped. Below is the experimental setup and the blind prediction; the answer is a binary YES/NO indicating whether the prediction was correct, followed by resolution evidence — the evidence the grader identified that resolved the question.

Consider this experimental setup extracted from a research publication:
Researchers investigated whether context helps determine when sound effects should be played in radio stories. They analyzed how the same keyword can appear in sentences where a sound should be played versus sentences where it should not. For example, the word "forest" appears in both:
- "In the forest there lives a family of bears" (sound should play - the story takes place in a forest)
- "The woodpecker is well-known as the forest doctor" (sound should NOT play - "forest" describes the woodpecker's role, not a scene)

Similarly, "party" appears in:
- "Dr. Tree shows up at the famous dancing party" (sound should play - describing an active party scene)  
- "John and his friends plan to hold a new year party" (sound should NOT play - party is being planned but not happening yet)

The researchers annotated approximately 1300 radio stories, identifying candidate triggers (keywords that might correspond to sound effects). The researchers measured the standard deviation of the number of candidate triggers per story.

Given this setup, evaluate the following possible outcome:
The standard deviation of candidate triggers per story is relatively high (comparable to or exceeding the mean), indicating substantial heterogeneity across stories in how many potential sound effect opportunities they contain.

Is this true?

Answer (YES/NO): YES